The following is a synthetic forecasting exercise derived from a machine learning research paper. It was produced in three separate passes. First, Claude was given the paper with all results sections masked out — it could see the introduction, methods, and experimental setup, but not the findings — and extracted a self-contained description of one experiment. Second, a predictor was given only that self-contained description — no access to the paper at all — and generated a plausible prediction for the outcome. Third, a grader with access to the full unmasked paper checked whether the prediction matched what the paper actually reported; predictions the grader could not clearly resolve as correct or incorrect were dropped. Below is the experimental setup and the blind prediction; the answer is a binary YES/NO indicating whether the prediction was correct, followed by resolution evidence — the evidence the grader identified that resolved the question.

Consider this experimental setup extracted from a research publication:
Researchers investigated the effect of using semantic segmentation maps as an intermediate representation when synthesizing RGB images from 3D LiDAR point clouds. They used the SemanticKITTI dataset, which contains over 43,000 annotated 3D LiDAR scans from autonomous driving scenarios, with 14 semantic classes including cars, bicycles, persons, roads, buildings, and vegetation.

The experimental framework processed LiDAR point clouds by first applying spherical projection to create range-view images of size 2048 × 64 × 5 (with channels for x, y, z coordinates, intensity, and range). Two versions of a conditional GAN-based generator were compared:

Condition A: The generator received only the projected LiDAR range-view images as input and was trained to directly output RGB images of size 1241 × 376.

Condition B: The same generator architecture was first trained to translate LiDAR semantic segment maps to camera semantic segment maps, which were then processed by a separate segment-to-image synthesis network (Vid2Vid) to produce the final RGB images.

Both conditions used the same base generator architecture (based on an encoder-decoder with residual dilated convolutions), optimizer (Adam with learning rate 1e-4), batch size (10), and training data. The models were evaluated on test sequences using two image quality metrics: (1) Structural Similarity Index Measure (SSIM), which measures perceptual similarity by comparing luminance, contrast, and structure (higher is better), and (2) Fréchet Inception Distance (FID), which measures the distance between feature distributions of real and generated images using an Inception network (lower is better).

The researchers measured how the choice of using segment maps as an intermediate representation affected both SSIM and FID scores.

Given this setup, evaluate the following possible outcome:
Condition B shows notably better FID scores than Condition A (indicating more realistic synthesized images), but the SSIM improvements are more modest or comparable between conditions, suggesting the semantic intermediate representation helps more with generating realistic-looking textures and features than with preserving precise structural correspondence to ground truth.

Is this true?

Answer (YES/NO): NO